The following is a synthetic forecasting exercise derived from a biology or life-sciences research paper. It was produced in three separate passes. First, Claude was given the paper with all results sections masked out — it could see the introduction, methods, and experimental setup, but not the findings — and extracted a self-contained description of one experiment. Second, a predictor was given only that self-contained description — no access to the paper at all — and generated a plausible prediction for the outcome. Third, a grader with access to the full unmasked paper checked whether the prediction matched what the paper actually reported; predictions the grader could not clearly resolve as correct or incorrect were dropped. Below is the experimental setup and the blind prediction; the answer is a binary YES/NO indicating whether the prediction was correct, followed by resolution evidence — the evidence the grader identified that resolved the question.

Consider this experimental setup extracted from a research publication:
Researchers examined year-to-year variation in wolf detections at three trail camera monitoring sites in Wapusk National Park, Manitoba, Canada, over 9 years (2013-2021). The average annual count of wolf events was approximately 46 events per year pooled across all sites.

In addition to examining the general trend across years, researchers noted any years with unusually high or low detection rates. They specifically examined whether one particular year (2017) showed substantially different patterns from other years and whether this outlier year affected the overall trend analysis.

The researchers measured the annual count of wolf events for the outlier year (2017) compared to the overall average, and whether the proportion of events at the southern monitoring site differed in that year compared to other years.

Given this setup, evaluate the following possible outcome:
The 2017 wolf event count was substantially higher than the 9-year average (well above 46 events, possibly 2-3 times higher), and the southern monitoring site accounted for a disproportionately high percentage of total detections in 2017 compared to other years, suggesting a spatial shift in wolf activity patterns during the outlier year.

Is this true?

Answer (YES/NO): YES